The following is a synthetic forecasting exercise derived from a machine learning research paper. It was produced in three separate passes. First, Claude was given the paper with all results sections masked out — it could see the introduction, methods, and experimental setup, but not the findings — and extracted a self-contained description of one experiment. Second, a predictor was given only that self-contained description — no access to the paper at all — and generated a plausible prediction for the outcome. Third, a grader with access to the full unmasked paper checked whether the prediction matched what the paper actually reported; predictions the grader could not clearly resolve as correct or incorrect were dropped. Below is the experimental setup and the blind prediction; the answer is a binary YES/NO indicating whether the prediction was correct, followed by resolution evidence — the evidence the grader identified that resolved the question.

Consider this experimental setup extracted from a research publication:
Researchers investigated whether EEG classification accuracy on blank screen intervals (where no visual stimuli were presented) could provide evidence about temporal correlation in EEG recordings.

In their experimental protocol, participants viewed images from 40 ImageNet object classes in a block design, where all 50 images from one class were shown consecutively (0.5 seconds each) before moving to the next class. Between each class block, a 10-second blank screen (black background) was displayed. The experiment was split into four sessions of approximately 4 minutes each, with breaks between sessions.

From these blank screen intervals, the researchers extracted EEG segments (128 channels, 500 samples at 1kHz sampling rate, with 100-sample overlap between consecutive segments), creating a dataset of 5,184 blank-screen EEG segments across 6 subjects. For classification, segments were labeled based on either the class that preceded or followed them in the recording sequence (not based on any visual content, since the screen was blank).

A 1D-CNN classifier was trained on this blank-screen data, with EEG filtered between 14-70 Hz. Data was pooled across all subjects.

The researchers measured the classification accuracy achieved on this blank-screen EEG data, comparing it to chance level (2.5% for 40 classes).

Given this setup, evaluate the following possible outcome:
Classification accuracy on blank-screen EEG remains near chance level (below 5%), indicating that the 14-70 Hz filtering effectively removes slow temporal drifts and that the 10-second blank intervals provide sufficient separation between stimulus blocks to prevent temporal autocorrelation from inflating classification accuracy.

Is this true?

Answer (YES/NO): NO